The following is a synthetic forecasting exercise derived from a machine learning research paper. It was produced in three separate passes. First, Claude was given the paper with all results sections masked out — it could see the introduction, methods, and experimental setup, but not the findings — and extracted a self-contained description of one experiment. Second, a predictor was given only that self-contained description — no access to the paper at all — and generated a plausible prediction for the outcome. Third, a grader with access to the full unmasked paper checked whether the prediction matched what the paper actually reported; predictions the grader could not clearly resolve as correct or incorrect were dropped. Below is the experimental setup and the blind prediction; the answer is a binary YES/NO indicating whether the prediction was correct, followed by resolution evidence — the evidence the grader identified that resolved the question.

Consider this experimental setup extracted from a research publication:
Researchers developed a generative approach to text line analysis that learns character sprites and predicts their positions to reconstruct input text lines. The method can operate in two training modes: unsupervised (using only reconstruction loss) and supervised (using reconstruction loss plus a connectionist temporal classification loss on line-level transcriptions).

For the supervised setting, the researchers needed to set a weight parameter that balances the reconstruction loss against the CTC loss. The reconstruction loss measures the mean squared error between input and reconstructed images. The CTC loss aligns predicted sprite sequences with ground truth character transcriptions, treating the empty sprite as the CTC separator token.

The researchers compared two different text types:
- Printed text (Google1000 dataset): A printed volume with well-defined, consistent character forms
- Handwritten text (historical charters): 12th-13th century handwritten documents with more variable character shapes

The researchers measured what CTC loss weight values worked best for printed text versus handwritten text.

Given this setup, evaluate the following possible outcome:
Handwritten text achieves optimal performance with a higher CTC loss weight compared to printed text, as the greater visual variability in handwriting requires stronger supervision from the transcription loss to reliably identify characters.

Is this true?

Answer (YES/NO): NO